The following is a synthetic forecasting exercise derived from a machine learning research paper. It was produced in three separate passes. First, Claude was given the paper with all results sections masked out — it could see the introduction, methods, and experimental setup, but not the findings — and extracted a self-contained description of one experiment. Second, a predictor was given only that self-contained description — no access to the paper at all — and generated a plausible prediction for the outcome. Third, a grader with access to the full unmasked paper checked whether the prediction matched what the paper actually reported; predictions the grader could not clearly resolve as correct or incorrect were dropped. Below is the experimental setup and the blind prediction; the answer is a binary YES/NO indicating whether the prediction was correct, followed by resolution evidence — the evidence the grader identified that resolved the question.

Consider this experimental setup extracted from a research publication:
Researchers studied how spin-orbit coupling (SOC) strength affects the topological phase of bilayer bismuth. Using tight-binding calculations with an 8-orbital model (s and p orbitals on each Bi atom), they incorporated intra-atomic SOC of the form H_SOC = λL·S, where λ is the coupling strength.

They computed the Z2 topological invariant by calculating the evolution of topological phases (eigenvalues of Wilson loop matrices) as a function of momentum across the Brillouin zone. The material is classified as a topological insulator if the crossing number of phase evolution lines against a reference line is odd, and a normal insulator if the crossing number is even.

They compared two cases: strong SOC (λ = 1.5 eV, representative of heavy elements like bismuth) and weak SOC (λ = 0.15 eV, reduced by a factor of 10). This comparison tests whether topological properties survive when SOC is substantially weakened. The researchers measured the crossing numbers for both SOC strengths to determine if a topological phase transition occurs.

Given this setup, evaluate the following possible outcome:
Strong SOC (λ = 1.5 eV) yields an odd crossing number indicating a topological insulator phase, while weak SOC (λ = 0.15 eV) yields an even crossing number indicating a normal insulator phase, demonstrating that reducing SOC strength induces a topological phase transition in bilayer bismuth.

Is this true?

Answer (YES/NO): YES